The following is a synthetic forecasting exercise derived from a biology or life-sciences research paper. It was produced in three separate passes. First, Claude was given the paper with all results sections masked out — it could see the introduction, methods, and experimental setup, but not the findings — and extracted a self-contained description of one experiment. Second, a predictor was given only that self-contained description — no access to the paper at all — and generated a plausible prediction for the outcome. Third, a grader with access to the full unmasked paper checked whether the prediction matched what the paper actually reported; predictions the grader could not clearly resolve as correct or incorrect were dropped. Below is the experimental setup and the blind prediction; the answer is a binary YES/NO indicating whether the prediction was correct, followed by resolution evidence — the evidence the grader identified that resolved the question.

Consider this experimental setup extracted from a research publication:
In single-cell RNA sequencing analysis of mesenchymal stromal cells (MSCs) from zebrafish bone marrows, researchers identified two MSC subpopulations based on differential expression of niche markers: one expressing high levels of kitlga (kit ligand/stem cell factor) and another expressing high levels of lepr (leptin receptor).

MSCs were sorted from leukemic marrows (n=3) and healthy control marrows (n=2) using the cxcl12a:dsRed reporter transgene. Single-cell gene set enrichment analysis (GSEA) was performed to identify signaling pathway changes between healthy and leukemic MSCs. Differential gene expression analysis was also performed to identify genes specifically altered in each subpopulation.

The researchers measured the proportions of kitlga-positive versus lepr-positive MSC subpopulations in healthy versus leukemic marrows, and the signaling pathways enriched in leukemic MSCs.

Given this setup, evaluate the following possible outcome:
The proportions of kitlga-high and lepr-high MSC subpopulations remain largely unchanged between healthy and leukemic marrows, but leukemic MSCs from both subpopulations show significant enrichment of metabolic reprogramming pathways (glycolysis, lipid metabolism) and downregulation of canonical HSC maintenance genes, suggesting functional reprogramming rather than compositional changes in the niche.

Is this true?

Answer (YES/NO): NO